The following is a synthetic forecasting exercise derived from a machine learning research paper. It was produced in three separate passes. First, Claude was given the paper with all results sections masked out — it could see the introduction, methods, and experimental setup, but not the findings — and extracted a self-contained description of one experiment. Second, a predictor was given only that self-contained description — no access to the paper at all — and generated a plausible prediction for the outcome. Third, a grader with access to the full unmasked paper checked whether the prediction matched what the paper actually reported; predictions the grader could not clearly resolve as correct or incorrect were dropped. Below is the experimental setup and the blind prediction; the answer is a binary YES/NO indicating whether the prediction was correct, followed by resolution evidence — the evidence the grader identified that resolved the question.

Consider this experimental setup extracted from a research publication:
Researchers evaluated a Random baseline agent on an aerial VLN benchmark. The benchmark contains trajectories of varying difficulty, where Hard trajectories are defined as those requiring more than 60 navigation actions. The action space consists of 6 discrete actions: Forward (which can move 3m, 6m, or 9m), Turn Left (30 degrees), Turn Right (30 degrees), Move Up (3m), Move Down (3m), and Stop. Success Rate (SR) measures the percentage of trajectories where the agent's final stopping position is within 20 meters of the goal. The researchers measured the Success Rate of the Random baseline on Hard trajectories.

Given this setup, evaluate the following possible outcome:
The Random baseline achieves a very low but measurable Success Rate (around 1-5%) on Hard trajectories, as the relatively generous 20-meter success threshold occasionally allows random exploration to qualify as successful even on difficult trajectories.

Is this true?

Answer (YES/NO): NO